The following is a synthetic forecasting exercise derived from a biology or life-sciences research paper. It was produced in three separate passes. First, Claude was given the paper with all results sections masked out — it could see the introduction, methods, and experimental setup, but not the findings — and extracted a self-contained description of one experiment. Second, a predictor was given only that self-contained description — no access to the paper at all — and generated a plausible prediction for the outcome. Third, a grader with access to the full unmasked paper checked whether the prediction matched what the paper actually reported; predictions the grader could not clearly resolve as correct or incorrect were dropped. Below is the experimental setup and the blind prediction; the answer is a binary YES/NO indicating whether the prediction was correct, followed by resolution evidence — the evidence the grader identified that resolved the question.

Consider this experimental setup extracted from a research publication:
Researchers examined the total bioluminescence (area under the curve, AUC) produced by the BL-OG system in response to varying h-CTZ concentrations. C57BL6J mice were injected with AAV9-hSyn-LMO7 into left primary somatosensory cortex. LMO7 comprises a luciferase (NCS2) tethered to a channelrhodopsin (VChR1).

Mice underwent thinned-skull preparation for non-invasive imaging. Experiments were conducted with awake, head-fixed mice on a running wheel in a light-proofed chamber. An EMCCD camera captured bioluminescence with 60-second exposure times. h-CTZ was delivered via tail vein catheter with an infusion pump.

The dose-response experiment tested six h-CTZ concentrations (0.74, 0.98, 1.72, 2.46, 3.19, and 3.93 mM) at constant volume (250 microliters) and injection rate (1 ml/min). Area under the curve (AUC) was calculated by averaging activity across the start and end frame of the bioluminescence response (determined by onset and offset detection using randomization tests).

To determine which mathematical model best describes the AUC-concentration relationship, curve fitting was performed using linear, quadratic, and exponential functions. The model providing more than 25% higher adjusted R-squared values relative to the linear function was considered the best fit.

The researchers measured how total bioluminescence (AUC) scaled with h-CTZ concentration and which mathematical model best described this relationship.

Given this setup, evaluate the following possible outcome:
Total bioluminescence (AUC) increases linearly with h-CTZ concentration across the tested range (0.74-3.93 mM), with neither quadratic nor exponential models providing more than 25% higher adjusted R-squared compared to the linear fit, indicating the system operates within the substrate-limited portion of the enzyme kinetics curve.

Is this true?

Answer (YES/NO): YES